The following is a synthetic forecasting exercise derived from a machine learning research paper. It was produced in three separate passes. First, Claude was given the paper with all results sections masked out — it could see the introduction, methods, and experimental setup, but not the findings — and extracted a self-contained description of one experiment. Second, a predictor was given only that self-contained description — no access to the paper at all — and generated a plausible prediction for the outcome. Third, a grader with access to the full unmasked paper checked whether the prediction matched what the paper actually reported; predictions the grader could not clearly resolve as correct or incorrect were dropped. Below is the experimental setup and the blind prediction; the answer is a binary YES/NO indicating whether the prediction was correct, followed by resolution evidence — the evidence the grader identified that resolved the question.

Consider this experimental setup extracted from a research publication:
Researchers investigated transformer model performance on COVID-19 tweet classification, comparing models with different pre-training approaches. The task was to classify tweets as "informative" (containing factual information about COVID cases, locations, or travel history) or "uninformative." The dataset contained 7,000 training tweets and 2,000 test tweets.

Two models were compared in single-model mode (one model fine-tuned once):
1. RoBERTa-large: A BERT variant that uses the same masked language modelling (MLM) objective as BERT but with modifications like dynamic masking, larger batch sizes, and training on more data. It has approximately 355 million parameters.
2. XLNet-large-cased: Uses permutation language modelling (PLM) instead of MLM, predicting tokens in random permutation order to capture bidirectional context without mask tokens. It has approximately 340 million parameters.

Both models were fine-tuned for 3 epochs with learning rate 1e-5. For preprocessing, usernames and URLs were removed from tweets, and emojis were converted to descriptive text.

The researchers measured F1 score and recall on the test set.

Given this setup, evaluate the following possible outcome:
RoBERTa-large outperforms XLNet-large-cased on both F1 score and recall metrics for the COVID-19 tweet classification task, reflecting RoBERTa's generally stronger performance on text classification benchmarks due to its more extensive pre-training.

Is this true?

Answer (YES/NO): NO